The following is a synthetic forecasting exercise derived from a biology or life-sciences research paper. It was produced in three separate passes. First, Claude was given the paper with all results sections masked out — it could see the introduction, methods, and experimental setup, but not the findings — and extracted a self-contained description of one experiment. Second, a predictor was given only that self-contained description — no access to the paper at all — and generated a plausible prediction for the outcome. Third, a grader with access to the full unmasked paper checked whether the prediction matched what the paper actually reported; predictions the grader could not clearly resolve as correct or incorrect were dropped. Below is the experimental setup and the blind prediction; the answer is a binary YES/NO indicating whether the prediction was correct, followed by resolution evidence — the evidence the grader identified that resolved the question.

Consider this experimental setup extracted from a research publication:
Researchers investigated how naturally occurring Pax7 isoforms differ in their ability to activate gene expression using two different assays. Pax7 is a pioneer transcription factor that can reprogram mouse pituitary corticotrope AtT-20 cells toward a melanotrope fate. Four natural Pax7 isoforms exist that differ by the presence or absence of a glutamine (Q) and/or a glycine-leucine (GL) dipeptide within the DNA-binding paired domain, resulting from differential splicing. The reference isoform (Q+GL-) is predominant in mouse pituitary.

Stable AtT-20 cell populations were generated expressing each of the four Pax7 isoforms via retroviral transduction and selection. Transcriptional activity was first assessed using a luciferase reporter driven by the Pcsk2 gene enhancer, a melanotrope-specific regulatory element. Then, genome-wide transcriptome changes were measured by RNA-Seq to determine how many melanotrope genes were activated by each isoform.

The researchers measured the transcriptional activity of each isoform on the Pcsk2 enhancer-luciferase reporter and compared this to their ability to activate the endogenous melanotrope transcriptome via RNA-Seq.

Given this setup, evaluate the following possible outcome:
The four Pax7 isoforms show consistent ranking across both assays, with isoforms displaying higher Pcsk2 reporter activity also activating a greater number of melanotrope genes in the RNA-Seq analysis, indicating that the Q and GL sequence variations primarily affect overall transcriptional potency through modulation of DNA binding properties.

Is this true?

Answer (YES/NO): NO